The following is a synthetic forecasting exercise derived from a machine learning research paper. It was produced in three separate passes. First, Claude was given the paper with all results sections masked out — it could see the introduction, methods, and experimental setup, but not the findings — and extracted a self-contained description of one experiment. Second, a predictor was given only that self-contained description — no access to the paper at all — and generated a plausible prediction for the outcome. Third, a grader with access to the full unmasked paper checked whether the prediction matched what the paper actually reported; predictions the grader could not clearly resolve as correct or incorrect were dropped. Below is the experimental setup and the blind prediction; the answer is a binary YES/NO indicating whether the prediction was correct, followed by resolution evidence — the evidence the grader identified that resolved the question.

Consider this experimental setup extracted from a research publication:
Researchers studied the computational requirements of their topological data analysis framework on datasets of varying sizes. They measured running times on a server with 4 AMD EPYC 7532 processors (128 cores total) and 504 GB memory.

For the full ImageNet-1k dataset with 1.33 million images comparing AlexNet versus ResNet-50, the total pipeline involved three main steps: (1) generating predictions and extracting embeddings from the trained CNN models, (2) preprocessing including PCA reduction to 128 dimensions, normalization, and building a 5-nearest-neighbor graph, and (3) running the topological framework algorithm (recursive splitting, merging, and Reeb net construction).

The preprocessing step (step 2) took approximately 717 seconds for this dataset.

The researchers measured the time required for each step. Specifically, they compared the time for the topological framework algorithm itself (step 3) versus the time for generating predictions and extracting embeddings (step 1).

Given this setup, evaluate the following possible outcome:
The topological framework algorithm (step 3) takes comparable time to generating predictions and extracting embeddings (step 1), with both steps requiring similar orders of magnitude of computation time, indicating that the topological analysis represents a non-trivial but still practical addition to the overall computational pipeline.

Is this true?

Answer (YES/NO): NO